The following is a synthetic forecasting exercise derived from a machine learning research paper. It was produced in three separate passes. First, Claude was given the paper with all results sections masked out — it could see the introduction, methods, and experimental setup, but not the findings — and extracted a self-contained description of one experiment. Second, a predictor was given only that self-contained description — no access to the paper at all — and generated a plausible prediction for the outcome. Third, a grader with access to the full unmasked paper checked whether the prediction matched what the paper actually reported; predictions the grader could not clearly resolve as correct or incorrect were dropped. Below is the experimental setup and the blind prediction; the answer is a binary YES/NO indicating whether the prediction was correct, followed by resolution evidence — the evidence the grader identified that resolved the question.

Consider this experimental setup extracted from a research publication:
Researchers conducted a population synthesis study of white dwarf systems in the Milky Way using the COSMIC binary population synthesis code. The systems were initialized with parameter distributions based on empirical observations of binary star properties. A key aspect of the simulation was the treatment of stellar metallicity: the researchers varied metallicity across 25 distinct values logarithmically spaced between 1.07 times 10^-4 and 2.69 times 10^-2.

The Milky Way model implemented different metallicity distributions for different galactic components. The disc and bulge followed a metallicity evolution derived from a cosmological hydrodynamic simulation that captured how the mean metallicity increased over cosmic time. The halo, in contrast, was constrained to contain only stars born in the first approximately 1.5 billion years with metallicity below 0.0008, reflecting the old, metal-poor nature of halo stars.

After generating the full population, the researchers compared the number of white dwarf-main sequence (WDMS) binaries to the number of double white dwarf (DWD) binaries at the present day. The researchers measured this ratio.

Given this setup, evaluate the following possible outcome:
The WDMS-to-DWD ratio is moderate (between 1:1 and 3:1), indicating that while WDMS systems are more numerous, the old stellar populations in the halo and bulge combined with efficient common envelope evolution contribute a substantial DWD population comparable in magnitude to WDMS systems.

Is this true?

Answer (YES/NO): YES